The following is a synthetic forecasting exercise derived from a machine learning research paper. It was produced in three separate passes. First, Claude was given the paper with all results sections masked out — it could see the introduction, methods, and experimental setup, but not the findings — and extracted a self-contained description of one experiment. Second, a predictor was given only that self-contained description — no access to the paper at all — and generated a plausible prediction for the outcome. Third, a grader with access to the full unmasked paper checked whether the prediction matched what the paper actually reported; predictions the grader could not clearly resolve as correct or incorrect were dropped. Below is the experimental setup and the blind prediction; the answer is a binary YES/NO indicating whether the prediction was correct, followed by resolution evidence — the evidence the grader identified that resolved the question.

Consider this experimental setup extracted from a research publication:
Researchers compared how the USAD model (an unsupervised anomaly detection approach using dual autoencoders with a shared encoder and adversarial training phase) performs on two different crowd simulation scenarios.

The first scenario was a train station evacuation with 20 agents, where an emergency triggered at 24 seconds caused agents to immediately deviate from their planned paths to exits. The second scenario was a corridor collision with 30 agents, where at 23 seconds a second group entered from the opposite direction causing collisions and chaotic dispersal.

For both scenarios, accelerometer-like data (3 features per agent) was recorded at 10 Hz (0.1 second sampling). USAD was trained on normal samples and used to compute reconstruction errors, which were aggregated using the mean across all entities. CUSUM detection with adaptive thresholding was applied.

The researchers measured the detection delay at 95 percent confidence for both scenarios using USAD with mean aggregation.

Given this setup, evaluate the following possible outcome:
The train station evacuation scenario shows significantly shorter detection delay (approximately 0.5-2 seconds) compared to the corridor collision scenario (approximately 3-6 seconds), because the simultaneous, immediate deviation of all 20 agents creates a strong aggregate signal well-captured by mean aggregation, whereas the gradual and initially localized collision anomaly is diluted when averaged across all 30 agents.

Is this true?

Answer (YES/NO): NO